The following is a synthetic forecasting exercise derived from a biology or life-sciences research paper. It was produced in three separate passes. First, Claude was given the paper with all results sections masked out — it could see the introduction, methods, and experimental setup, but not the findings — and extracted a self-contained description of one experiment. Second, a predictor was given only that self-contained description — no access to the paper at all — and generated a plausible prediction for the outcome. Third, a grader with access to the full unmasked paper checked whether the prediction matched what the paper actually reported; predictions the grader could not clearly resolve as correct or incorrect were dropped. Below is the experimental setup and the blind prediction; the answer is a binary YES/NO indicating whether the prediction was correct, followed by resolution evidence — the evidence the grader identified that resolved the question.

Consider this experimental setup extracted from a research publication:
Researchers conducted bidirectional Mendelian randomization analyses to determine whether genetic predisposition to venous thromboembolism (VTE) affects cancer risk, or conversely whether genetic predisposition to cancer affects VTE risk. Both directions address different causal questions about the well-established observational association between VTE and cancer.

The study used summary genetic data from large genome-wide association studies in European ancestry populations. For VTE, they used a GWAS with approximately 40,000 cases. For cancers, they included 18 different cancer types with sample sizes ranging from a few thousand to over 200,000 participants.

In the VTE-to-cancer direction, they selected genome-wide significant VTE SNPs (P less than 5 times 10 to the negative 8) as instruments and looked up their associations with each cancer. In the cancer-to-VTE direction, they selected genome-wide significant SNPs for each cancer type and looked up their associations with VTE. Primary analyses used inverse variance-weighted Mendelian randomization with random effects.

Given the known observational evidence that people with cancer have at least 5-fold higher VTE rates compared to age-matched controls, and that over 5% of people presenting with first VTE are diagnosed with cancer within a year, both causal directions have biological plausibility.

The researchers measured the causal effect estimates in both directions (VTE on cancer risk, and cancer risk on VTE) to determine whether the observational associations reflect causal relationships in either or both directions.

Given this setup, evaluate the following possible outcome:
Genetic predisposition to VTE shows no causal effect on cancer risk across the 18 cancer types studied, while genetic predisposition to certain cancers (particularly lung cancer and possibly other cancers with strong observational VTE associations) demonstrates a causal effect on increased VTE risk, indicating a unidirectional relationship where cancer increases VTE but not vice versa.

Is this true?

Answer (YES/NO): NO